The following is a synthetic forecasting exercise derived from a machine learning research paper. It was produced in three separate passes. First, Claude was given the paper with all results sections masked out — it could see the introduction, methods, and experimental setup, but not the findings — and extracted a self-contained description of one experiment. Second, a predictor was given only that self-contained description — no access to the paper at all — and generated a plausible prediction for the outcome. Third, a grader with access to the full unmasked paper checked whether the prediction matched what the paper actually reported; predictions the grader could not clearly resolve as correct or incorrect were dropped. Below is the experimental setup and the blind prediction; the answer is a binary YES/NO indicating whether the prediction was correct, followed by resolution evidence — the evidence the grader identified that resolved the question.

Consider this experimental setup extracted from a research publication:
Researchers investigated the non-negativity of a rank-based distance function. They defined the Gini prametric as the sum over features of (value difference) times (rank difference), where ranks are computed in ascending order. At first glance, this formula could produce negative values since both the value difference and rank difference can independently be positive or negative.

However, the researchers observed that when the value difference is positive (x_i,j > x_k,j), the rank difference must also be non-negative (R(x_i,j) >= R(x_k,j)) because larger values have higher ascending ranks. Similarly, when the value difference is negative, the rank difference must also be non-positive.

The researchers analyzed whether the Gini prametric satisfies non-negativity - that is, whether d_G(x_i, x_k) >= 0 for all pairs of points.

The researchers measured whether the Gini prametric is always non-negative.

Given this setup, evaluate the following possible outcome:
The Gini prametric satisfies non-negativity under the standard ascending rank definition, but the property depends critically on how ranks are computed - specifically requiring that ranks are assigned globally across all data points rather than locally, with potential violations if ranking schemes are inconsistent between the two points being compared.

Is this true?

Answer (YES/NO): NO